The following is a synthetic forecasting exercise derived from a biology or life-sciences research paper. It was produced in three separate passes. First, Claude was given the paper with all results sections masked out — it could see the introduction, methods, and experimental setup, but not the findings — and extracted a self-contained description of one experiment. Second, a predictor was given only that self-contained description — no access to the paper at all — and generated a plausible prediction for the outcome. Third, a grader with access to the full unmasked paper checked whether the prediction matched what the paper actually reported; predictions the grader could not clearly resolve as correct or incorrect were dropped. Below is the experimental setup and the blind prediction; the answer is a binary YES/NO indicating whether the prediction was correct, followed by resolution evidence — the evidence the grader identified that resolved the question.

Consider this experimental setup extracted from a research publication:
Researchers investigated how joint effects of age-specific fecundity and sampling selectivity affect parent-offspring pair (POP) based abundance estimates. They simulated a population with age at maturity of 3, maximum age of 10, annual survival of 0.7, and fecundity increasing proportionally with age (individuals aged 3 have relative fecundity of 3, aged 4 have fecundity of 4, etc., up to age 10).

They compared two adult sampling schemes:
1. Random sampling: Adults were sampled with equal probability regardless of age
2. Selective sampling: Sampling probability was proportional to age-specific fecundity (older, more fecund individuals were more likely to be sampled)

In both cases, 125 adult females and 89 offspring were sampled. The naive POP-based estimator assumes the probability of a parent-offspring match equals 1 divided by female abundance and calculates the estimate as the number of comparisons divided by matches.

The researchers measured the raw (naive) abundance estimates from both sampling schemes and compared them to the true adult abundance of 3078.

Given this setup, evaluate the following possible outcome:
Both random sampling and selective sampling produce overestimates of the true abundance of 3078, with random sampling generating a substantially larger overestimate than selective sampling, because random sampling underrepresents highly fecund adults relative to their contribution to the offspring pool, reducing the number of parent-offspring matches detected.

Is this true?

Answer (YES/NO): NO